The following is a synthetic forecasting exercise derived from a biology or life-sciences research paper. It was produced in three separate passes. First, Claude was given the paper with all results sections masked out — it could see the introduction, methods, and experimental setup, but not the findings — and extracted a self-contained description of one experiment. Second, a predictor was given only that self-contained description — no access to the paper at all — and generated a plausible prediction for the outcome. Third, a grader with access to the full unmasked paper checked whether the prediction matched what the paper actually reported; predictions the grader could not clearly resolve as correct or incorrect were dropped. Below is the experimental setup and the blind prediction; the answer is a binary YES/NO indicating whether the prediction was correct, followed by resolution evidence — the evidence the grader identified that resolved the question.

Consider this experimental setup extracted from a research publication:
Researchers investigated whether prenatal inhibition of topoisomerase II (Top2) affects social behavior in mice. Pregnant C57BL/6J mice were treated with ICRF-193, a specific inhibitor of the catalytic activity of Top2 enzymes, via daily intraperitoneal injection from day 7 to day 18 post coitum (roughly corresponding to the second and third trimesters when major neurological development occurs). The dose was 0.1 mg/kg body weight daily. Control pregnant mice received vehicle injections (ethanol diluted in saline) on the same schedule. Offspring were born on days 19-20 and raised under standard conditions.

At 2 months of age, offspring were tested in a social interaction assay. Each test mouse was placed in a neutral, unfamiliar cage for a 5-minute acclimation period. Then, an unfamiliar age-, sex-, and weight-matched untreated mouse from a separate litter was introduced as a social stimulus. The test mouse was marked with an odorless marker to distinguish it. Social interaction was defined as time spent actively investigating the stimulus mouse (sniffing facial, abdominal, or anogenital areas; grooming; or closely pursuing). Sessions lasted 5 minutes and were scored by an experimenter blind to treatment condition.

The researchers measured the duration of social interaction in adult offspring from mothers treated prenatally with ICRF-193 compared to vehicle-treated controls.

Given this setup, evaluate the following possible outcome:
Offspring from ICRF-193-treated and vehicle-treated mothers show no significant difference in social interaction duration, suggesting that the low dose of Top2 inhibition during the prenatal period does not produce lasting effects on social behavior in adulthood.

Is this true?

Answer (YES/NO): NO